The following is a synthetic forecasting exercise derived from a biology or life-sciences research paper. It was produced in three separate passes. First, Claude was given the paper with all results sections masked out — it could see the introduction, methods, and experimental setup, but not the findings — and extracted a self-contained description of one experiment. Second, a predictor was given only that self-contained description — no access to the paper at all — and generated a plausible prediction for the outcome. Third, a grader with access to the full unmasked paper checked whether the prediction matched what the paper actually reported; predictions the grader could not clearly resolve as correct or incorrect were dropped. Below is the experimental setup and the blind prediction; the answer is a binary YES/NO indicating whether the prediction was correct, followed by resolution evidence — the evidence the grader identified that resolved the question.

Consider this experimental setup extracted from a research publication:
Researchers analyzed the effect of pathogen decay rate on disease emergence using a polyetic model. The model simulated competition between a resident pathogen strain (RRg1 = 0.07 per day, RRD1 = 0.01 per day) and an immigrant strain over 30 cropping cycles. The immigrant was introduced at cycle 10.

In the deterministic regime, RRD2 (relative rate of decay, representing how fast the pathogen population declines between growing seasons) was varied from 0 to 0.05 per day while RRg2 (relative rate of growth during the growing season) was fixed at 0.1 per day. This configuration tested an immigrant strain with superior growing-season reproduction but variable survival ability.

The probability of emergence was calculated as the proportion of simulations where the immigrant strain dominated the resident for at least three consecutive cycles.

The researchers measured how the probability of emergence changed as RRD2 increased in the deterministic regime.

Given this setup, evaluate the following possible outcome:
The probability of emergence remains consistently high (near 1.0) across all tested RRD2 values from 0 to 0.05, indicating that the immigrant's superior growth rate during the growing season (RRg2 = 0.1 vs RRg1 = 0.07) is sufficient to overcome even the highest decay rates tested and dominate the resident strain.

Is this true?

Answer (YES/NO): NO